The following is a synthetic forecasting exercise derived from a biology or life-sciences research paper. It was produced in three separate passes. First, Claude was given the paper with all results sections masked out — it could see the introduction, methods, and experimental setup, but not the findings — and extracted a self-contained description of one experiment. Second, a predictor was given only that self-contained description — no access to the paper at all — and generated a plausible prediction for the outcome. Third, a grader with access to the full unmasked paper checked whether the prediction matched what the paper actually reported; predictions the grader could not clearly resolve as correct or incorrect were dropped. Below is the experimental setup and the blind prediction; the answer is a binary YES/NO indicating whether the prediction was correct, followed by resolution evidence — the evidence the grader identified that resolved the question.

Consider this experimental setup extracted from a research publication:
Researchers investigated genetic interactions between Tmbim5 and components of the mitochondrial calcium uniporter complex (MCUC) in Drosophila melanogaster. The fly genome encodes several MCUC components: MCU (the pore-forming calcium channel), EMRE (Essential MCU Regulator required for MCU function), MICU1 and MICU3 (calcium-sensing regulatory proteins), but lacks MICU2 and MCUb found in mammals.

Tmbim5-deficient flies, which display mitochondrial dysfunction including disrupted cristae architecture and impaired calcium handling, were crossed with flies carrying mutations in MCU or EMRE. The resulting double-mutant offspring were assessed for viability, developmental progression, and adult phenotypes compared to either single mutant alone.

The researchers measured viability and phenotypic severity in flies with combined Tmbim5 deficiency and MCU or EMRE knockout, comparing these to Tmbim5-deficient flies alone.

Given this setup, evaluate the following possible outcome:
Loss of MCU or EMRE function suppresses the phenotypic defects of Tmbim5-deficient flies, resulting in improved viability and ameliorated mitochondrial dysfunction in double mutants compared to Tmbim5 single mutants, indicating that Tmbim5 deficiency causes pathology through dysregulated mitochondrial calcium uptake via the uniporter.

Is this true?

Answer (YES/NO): NO